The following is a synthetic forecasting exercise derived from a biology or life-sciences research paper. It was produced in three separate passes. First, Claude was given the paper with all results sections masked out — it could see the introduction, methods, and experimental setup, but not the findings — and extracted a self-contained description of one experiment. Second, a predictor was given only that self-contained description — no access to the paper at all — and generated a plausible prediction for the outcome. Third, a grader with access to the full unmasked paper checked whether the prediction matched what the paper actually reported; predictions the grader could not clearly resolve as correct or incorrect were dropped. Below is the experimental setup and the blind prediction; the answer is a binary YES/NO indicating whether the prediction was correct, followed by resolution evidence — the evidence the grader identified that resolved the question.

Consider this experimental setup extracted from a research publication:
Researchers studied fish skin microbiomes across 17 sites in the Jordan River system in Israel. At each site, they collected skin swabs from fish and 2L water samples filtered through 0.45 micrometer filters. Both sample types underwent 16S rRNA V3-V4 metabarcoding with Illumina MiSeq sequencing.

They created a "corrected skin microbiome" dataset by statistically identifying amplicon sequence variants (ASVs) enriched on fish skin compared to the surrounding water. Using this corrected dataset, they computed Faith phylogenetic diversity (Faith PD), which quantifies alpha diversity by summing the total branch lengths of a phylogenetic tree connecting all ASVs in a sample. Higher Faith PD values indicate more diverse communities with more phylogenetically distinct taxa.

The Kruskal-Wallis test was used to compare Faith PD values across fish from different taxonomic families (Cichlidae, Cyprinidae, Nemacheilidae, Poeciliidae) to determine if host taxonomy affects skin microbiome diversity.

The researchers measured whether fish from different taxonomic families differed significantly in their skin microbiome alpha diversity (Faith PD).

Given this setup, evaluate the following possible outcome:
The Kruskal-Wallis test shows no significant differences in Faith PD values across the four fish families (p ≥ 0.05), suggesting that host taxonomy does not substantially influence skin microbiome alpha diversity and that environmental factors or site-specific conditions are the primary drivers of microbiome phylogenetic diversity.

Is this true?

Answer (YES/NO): NO